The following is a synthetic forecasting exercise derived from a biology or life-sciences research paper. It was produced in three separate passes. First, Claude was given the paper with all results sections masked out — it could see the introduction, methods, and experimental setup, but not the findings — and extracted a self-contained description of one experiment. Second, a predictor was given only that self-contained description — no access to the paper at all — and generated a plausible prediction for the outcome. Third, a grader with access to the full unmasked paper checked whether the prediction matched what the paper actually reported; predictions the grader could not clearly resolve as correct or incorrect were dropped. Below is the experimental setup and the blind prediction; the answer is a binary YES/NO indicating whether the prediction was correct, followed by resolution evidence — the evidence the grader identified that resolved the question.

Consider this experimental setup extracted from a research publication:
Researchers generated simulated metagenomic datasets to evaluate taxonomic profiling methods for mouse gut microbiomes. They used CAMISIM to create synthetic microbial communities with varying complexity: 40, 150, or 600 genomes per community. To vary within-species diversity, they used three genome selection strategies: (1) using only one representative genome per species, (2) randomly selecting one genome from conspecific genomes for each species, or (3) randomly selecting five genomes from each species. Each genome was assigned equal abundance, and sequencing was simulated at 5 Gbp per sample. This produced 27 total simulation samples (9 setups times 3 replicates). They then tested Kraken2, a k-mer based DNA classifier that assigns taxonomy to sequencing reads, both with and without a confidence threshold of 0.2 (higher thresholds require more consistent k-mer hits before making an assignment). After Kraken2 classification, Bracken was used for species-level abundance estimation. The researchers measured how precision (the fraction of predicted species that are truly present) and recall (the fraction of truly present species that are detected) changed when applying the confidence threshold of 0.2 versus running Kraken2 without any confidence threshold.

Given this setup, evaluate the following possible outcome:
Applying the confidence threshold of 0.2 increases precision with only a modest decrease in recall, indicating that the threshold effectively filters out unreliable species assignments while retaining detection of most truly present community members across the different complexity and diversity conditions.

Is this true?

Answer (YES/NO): NO